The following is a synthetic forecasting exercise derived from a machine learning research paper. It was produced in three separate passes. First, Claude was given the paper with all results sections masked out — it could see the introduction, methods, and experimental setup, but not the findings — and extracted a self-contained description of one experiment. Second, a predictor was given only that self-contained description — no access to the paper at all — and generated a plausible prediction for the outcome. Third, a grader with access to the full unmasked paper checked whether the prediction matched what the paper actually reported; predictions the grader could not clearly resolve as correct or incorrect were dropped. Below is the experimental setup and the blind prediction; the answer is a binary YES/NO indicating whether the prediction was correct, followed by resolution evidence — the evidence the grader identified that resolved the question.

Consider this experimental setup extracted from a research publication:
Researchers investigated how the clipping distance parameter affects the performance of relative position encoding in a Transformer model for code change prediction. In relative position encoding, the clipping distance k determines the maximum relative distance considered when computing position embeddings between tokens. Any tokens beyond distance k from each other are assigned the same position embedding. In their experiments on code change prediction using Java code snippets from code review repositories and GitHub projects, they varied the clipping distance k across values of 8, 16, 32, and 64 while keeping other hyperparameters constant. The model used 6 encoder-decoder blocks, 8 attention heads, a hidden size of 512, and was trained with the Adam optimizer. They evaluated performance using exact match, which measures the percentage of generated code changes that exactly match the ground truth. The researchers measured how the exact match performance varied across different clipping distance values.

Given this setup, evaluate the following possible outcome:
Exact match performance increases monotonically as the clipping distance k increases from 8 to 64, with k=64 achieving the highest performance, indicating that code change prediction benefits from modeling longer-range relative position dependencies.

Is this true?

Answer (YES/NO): NO